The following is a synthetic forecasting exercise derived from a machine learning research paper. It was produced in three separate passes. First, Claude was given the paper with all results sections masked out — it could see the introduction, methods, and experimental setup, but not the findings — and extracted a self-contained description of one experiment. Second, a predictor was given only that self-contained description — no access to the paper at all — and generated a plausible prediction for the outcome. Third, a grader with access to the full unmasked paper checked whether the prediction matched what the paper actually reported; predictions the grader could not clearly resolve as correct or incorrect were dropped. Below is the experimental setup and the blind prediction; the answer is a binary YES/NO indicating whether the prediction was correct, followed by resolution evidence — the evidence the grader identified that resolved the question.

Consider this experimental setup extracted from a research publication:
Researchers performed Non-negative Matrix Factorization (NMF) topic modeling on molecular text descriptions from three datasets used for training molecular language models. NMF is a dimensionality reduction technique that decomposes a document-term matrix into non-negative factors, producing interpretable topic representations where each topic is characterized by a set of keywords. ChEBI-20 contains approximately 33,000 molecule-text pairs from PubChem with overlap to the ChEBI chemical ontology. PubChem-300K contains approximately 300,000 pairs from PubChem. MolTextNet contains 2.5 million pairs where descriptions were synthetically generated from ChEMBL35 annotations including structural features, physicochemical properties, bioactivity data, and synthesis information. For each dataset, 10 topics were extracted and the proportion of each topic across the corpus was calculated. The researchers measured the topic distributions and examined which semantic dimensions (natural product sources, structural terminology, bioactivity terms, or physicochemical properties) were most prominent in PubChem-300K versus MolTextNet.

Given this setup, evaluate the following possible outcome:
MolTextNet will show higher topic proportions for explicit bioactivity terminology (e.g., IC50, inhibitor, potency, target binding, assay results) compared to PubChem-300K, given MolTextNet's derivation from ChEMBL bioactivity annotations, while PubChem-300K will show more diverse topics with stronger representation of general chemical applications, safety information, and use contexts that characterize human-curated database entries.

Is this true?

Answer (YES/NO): NO